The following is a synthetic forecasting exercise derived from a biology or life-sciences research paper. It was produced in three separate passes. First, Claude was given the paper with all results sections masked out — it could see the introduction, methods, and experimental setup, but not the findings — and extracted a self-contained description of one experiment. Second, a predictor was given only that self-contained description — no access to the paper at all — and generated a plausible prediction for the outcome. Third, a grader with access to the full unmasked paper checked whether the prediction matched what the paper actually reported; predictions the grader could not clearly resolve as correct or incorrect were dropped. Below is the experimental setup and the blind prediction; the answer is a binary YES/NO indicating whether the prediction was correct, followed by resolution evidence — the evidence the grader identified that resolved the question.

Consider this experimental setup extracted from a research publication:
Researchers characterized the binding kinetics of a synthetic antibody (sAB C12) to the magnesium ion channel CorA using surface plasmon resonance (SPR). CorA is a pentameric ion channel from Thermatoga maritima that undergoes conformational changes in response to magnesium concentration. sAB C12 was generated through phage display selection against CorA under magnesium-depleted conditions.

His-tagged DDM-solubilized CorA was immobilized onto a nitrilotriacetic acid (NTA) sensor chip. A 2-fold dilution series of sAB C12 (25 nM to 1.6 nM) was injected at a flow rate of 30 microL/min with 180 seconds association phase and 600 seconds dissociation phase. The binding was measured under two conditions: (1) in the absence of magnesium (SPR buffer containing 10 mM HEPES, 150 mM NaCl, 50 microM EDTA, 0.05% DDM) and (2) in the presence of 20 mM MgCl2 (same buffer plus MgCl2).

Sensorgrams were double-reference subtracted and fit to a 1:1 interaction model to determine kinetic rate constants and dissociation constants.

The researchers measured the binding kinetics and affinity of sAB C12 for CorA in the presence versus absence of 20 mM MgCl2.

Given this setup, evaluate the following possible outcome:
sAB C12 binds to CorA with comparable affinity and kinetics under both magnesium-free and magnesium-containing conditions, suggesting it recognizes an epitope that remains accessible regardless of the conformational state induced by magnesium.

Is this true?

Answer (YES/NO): NO